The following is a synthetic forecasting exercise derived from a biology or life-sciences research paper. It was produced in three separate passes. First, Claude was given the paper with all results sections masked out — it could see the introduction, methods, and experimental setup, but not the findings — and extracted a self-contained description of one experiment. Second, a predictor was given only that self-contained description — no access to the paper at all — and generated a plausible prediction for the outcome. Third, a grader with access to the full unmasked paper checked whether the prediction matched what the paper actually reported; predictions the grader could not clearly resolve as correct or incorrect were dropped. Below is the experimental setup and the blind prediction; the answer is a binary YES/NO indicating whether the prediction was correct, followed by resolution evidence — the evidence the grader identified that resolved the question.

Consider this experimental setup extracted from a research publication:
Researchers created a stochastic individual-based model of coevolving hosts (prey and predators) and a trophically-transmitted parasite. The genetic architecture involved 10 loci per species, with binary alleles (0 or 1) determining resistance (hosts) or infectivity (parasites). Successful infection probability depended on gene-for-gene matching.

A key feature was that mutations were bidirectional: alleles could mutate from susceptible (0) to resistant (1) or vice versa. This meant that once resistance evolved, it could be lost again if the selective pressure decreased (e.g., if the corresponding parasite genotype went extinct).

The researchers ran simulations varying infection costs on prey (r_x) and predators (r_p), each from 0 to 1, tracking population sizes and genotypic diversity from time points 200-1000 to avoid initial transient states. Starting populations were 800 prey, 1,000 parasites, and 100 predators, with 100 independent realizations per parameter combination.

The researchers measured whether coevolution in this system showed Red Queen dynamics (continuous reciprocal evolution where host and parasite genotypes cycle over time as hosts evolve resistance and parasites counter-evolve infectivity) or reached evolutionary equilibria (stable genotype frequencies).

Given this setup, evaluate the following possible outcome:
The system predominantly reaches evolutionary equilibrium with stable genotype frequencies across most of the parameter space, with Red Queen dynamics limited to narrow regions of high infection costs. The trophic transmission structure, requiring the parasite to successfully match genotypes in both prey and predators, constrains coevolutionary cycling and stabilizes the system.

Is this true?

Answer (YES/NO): NO